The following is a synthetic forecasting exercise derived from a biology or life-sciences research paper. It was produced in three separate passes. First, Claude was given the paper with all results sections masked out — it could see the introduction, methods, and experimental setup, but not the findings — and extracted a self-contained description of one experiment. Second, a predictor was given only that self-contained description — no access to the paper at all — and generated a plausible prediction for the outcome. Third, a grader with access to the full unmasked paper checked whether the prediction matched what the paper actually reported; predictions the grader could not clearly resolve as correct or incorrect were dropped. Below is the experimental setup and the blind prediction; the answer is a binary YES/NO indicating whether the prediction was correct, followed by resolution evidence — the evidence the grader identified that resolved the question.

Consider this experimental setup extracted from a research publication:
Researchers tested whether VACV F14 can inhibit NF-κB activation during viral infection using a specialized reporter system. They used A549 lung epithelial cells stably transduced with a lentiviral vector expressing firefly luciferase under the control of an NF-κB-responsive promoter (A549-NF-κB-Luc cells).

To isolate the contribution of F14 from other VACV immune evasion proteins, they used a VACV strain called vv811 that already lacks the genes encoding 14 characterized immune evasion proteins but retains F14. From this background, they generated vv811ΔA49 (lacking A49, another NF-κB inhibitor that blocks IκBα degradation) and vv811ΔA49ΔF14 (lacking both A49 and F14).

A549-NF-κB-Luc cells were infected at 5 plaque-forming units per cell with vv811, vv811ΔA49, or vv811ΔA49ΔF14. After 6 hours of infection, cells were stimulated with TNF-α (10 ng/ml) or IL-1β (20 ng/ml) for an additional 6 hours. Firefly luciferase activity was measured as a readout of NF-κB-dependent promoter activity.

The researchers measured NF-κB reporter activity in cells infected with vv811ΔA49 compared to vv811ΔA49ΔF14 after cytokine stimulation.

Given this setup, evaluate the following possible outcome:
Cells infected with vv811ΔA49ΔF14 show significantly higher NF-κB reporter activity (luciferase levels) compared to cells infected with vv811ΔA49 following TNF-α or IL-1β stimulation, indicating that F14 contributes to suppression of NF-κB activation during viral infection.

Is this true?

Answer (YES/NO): YES